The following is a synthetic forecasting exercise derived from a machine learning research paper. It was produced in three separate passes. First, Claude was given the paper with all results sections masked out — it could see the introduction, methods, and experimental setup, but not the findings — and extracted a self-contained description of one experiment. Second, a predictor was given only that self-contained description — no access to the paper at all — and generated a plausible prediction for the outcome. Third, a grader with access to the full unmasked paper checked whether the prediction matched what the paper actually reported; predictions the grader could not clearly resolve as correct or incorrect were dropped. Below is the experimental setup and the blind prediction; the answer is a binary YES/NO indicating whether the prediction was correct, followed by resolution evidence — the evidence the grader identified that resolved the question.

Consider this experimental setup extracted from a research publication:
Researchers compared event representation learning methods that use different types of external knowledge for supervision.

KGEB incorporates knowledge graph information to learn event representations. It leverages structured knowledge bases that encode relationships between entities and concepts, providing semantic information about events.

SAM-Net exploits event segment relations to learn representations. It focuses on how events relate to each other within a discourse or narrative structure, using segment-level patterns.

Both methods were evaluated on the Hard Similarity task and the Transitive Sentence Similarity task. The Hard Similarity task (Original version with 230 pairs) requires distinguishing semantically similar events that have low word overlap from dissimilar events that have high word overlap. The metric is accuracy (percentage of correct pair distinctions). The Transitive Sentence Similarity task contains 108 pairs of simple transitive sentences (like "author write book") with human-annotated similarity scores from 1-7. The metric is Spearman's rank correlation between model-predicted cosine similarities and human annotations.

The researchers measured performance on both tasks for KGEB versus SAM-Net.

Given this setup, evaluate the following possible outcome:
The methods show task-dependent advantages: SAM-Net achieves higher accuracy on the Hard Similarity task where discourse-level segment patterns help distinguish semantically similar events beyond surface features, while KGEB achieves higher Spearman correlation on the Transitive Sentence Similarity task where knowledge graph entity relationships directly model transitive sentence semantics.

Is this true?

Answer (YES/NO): NO